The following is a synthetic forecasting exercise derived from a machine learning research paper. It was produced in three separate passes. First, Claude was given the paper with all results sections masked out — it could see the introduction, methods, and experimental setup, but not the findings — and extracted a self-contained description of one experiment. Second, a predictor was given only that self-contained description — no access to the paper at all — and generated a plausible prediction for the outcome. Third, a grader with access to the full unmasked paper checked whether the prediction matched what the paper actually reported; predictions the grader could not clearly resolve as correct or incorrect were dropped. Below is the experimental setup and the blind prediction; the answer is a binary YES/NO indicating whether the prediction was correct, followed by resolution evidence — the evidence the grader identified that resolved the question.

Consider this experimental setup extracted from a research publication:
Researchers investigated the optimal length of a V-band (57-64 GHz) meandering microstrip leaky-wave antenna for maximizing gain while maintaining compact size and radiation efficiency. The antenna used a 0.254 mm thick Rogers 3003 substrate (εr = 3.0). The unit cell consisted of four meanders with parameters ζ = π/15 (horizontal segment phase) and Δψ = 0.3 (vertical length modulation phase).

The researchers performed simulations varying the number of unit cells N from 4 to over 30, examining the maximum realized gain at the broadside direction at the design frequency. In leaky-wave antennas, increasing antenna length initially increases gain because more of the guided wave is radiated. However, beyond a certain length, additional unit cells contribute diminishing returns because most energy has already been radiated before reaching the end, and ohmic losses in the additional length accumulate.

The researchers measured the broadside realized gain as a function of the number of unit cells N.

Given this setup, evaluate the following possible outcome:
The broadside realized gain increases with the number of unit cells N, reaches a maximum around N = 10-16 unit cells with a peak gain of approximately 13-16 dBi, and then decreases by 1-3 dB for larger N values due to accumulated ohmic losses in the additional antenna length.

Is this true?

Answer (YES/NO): NO